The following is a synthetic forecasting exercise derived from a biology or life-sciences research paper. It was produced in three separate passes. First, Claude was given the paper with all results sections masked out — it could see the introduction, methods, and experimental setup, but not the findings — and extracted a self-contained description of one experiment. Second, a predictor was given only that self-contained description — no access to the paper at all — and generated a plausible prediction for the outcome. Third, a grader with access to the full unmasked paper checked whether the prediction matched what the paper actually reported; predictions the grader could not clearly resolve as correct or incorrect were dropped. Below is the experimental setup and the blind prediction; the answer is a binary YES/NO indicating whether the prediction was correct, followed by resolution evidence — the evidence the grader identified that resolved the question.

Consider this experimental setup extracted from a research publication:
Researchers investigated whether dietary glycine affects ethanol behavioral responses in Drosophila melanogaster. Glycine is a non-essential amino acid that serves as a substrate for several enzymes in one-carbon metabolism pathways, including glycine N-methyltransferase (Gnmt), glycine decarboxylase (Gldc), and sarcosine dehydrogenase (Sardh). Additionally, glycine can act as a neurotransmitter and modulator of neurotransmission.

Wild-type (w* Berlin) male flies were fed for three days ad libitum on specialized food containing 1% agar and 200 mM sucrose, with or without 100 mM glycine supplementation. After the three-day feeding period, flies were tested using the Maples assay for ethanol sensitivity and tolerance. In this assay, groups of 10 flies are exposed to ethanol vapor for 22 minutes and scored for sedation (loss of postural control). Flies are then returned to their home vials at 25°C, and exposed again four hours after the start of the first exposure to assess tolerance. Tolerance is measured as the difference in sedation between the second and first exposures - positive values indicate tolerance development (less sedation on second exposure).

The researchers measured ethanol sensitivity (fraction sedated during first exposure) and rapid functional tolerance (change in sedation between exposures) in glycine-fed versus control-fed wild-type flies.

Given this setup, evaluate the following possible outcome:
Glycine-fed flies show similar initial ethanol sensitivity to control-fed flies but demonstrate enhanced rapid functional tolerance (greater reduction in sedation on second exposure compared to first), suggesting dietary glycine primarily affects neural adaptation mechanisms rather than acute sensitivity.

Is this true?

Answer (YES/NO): NO